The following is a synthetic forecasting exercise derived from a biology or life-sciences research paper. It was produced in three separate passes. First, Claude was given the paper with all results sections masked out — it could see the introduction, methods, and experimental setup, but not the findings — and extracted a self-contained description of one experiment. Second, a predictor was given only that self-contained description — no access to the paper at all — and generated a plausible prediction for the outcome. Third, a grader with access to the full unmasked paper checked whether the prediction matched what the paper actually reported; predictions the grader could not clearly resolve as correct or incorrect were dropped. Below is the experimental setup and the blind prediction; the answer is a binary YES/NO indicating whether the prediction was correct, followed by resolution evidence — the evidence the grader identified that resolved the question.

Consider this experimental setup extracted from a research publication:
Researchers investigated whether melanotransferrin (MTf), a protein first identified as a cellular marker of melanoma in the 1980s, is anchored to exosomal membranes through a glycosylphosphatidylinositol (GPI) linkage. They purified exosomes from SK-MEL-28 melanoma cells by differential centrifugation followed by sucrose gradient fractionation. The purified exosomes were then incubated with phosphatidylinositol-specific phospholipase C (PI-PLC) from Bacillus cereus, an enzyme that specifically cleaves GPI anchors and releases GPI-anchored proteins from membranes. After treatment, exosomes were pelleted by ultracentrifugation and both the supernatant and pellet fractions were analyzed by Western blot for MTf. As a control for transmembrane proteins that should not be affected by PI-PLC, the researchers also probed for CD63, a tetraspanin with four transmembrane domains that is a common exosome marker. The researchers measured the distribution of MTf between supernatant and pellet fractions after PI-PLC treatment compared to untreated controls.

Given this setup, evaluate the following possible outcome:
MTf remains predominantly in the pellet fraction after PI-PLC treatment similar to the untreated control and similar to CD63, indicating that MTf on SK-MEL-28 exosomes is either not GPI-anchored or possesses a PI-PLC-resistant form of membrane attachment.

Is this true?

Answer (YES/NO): NO